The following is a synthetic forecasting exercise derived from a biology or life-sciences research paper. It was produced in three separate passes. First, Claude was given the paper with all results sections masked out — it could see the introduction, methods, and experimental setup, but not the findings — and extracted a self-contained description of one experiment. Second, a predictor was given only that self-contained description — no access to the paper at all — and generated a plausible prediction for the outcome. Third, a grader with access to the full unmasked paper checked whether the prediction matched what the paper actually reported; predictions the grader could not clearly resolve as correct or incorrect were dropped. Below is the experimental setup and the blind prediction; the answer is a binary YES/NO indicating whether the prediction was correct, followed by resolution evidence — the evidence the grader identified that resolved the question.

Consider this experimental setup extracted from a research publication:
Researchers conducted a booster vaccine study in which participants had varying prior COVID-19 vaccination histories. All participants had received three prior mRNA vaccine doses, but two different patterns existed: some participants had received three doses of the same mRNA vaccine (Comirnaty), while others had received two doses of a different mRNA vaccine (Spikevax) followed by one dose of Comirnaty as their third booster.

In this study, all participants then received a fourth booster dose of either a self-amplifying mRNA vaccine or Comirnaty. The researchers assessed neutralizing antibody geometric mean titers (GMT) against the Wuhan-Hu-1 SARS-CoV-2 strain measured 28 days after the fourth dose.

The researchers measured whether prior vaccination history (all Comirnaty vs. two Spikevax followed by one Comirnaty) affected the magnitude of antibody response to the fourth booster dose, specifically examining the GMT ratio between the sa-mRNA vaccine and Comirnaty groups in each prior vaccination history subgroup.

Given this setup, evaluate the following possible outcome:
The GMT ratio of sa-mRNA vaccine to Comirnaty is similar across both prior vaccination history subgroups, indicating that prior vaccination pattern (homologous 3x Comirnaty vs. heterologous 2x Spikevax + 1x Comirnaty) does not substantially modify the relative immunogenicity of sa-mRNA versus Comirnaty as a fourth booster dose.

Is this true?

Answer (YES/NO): YES